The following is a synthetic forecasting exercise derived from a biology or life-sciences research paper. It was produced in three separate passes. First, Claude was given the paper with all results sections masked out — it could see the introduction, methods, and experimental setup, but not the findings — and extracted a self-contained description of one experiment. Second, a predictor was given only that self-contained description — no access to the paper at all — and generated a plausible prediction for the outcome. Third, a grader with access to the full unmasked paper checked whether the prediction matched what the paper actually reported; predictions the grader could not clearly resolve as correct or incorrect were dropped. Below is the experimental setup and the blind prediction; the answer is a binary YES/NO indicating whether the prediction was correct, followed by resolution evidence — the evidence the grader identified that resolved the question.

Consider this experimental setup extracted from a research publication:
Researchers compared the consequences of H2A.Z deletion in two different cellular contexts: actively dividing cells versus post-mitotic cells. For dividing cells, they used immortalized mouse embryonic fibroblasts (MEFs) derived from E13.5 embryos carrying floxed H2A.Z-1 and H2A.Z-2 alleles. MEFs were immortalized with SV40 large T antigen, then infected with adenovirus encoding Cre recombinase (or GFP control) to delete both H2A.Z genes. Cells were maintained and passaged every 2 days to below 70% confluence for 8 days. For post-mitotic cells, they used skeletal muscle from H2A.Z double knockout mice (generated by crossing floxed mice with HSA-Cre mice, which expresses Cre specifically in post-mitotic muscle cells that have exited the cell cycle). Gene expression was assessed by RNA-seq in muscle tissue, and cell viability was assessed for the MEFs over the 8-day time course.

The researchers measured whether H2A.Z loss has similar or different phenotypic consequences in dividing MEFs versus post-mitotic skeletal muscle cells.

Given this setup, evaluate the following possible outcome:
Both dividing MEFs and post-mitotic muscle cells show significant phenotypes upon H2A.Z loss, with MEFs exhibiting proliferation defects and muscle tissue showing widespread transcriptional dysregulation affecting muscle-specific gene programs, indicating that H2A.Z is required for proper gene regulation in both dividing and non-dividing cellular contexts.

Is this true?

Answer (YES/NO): NO